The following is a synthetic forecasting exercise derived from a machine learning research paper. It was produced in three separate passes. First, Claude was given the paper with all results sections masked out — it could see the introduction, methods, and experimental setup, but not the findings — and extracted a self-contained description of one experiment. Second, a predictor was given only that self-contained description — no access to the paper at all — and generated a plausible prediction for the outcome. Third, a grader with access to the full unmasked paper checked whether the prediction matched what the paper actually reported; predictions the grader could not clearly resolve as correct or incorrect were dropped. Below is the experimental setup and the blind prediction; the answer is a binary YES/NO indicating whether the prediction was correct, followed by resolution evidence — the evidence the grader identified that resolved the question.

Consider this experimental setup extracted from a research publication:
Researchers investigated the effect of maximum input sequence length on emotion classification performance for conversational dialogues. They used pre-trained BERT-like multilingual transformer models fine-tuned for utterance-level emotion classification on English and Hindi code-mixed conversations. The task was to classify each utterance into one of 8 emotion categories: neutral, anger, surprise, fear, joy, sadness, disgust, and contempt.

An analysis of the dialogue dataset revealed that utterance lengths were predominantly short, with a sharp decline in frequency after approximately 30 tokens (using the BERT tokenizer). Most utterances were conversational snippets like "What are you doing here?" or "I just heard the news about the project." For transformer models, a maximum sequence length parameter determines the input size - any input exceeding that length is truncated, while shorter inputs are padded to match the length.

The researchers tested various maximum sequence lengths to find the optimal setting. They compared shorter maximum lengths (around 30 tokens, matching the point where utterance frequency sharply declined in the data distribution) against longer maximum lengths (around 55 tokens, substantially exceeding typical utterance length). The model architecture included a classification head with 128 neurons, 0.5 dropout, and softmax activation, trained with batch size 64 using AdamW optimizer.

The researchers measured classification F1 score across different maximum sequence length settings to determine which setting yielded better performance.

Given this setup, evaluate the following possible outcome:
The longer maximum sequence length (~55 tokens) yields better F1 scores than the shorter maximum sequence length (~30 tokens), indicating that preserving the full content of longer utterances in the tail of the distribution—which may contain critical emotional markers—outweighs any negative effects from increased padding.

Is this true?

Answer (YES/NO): YES